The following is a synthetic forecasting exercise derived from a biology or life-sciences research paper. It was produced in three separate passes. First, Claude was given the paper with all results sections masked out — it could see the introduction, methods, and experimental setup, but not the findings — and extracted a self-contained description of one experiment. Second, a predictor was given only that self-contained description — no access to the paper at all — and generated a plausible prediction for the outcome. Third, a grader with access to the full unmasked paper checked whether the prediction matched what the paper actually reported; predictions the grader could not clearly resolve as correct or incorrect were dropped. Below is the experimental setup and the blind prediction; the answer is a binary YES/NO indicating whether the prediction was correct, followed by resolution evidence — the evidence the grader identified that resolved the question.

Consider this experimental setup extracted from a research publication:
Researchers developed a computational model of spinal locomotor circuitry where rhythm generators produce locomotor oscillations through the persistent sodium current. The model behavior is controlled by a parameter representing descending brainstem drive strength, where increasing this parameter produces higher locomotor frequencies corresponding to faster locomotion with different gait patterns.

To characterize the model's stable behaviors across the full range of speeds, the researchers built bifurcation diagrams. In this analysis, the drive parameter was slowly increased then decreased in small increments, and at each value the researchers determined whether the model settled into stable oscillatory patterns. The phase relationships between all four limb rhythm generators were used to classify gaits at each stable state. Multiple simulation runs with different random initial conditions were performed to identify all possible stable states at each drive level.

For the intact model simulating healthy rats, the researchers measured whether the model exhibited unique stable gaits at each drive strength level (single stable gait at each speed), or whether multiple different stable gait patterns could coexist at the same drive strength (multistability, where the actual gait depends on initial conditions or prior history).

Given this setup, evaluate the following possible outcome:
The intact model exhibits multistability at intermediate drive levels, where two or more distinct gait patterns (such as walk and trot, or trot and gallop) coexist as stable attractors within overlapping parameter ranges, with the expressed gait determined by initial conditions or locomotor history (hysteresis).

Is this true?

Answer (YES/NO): YES